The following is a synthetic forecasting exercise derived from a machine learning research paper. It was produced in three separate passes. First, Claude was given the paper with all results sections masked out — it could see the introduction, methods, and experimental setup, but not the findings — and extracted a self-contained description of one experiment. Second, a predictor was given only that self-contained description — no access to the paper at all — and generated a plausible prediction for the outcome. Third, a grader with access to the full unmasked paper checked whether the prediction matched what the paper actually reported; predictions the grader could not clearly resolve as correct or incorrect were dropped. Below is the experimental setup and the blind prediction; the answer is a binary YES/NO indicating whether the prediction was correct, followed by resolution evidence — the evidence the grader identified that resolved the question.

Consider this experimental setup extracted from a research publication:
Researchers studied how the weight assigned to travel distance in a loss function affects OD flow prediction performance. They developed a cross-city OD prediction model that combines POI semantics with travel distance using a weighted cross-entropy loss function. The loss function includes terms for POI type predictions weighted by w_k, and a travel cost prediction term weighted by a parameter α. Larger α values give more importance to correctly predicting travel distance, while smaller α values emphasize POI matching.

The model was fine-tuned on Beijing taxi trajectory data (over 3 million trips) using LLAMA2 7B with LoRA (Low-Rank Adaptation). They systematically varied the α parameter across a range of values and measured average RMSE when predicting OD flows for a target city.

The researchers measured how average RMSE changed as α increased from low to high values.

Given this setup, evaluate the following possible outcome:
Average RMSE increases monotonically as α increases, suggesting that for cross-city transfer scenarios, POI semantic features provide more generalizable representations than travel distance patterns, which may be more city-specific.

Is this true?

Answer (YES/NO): NO